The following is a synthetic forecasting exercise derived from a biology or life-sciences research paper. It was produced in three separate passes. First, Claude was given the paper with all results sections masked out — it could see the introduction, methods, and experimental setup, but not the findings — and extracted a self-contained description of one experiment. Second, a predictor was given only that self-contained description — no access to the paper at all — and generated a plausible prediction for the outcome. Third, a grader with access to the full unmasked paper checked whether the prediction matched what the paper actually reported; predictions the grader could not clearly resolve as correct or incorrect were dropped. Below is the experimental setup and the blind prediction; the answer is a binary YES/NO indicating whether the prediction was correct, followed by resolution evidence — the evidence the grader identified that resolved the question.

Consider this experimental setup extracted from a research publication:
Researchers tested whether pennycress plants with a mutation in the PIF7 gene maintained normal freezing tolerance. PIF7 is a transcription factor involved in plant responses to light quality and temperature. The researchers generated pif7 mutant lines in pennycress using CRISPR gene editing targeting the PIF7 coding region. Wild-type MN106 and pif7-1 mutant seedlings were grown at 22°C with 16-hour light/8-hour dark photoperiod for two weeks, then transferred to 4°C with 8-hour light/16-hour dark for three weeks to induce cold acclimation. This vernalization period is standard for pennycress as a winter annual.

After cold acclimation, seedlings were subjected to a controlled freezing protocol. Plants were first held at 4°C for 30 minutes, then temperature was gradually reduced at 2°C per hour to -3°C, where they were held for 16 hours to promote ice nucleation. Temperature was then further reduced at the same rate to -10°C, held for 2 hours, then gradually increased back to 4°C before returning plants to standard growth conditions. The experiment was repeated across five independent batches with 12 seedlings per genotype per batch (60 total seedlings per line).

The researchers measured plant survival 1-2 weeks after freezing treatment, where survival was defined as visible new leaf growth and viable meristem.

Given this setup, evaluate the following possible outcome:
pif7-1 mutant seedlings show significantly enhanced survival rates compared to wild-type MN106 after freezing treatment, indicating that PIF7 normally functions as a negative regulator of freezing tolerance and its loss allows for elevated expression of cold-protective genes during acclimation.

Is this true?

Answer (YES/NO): NO